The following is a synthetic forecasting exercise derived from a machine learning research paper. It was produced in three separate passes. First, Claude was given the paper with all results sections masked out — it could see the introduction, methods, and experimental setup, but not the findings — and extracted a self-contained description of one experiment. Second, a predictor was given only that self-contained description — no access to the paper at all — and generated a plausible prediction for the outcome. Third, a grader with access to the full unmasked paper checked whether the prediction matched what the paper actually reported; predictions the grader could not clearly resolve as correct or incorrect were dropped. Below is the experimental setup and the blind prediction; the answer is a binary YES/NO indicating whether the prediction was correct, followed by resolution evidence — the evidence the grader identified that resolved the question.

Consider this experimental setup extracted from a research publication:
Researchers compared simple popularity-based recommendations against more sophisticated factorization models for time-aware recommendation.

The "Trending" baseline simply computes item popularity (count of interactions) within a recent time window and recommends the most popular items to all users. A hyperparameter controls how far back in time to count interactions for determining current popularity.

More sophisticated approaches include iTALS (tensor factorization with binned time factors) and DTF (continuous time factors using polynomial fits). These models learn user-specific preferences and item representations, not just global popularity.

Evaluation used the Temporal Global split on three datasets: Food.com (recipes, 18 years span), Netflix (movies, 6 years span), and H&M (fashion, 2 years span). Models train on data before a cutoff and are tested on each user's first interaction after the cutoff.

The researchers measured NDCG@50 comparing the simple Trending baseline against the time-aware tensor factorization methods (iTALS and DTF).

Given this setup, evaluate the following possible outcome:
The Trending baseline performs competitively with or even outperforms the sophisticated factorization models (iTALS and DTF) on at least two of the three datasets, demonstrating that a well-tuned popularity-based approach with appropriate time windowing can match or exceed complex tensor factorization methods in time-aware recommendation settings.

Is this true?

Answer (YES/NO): YES